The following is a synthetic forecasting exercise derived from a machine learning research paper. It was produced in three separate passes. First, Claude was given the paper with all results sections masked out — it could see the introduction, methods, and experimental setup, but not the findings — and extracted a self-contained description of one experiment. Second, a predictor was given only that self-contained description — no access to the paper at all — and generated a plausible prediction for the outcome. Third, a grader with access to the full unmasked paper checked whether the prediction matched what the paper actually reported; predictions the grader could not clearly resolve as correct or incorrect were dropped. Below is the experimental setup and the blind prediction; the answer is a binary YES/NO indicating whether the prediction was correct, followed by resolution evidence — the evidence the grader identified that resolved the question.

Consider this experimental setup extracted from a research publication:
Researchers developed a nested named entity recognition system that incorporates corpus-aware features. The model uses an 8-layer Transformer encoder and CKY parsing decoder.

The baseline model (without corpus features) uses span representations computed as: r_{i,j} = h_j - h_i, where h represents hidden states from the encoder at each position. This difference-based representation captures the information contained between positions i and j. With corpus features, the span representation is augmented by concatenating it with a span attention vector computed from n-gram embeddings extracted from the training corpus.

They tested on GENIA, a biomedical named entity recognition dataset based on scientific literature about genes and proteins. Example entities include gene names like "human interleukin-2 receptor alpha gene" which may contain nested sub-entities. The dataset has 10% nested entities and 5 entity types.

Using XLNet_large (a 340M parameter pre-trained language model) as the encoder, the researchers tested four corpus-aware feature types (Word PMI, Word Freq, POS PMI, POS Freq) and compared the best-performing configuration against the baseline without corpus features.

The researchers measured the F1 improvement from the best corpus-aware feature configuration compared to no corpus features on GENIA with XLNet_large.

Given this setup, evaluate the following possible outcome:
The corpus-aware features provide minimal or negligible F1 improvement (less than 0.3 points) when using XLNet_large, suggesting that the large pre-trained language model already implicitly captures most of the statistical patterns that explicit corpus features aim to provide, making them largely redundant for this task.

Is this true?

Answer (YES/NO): NO